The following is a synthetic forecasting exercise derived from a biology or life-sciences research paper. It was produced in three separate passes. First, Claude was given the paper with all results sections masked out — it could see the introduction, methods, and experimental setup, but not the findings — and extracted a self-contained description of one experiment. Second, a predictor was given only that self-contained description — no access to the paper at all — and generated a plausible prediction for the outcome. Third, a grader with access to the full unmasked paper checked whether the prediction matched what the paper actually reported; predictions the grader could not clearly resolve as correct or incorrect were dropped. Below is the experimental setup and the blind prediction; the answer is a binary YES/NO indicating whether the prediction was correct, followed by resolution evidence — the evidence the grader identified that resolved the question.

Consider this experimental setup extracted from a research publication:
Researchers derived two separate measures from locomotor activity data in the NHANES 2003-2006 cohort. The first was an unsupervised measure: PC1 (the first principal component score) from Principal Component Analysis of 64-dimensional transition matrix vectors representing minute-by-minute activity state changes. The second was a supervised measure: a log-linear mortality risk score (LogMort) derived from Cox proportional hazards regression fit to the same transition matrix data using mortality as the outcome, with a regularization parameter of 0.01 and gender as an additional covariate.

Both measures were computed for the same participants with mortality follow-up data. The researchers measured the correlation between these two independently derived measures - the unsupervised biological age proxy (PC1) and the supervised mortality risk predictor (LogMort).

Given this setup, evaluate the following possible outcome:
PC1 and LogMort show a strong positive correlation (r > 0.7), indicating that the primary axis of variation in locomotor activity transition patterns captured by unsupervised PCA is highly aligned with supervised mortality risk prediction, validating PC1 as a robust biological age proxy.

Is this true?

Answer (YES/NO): YES